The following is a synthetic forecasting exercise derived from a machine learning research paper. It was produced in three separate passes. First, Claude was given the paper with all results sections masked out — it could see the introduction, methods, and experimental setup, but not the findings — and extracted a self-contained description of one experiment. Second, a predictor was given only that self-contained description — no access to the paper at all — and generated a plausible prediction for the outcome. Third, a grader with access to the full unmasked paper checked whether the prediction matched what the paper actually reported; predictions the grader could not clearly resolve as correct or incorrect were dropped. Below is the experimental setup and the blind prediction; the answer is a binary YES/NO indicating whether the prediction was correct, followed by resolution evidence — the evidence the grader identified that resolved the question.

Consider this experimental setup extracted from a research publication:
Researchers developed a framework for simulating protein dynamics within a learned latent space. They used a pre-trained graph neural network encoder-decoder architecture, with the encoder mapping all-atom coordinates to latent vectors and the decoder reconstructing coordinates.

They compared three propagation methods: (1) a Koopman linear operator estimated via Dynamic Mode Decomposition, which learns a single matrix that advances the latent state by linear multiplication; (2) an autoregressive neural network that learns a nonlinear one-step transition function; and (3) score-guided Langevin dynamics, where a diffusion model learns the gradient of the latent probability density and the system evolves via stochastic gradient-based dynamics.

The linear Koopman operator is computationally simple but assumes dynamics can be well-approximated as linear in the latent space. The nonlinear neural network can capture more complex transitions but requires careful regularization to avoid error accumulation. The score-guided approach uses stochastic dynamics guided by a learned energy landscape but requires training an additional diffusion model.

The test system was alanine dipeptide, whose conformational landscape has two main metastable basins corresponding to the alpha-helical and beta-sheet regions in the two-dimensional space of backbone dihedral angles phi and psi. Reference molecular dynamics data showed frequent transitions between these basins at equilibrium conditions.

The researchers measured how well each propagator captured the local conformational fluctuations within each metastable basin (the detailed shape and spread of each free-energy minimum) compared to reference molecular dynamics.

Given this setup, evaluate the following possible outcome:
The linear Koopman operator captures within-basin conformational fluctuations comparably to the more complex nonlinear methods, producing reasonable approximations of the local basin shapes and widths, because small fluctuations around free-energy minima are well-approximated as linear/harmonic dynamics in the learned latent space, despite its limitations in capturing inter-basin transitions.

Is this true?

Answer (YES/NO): NO